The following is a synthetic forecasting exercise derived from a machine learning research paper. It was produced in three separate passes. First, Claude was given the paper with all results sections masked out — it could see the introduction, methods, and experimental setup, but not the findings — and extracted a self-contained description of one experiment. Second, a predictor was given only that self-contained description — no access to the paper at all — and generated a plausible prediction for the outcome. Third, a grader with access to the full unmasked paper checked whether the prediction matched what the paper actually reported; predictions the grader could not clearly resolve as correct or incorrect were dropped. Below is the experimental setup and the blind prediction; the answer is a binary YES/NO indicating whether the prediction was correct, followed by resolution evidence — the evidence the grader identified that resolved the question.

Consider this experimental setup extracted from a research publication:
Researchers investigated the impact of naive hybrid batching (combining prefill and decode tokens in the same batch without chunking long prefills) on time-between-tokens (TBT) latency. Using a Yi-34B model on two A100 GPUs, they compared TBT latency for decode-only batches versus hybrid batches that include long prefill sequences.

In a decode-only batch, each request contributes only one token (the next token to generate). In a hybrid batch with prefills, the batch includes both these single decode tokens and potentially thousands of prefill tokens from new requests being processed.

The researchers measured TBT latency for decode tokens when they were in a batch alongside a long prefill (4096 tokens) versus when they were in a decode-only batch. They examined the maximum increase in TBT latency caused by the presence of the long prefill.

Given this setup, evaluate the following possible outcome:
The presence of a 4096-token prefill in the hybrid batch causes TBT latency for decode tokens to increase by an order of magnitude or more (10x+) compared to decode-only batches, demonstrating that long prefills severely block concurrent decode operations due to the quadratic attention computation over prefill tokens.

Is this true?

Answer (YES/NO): YES